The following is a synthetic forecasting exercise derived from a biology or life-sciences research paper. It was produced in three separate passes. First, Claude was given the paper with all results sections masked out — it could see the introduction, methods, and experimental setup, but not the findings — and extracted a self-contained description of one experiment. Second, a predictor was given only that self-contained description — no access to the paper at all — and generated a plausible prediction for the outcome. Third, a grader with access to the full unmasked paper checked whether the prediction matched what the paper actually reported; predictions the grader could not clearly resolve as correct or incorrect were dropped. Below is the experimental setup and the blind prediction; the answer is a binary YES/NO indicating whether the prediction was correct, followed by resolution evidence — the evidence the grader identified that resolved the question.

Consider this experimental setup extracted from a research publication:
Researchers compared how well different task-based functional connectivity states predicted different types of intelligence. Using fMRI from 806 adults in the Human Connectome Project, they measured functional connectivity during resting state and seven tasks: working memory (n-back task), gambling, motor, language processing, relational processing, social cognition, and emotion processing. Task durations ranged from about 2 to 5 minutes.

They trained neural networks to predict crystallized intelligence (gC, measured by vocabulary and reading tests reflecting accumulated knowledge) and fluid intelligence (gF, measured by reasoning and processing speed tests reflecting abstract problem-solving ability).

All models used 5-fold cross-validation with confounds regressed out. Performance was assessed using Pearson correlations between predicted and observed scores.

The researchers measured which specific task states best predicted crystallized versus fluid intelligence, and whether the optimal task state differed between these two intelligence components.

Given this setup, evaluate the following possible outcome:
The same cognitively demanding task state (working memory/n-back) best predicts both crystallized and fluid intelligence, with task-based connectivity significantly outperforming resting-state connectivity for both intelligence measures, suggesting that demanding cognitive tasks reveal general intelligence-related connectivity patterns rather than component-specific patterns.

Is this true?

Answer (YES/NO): NO